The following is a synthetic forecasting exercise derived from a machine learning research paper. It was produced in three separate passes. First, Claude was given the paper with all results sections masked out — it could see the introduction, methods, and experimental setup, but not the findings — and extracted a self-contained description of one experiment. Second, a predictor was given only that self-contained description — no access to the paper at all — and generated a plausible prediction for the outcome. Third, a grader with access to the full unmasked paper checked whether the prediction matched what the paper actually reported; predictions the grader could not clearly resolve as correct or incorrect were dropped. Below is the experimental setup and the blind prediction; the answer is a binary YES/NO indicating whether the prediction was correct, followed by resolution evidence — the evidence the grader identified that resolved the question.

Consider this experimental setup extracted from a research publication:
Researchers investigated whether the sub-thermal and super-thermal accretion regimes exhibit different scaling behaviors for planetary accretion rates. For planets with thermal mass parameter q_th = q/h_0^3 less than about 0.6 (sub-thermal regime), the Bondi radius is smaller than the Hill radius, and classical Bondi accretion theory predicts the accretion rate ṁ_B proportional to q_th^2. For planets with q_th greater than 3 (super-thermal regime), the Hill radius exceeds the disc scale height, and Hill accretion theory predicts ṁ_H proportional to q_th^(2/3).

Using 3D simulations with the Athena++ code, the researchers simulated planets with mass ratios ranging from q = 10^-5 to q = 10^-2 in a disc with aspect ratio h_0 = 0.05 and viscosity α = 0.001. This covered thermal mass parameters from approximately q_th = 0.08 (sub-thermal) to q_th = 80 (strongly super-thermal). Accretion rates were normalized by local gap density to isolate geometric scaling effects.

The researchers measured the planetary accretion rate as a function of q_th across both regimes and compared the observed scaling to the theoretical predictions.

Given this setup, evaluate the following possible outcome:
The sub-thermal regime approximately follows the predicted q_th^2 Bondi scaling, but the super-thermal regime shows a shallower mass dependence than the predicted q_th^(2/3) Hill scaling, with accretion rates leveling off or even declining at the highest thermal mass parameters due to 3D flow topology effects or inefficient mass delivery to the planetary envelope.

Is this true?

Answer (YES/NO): NO